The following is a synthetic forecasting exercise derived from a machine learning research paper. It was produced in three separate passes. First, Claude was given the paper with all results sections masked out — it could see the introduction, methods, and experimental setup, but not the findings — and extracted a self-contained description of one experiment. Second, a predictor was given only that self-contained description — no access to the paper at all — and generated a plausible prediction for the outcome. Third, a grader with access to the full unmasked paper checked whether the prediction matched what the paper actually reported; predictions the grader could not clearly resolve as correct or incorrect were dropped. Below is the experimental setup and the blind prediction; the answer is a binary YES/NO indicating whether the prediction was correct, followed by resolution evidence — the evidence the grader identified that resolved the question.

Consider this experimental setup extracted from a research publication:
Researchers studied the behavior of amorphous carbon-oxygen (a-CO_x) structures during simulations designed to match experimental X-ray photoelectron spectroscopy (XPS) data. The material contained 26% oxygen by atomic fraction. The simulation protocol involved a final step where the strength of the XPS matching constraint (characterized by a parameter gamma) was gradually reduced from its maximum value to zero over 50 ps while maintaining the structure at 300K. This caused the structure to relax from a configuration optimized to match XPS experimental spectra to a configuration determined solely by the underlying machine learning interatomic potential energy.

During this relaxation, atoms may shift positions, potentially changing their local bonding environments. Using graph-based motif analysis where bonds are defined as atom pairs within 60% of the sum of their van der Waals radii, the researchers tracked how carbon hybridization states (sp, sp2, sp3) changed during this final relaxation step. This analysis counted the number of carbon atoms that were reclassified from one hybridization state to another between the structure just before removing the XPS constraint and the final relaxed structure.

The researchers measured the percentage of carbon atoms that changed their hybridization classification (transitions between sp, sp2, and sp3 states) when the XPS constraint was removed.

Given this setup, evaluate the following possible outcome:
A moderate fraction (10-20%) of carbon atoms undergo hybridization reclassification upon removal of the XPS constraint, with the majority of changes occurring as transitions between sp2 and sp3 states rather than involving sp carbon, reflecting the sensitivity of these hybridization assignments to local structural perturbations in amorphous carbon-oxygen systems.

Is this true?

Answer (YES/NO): NO